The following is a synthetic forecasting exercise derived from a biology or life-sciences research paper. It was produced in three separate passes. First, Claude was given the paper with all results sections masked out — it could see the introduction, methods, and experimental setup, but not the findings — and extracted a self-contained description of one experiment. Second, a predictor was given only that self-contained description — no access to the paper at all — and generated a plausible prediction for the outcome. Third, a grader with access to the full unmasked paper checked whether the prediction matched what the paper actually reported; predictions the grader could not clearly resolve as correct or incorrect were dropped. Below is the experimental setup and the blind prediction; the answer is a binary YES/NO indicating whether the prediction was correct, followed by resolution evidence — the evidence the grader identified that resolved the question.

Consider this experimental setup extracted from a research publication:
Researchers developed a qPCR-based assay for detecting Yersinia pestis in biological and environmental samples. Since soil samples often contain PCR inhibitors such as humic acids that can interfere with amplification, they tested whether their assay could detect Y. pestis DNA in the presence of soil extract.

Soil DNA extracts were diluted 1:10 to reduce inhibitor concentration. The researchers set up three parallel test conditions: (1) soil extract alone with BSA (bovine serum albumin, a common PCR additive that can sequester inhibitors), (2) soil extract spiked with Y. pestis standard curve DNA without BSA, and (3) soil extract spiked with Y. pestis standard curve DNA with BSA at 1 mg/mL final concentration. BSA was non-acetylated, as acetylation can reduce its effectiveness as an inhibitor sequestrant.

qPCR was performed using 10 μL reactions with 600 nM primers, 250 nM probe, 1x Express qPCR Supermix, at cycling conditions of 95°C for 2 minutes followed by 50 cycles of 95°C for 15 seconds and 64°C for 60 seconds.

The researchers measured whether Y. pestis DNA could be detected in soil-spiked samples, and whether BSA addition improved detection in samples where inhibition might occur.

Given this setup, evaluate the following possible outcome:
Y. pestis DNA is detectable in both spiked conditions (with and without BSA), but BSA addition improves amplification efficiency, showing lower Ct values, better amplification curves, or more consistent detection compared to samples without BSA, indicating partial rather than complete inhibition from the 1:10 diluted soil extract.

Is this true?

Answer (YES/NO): NO